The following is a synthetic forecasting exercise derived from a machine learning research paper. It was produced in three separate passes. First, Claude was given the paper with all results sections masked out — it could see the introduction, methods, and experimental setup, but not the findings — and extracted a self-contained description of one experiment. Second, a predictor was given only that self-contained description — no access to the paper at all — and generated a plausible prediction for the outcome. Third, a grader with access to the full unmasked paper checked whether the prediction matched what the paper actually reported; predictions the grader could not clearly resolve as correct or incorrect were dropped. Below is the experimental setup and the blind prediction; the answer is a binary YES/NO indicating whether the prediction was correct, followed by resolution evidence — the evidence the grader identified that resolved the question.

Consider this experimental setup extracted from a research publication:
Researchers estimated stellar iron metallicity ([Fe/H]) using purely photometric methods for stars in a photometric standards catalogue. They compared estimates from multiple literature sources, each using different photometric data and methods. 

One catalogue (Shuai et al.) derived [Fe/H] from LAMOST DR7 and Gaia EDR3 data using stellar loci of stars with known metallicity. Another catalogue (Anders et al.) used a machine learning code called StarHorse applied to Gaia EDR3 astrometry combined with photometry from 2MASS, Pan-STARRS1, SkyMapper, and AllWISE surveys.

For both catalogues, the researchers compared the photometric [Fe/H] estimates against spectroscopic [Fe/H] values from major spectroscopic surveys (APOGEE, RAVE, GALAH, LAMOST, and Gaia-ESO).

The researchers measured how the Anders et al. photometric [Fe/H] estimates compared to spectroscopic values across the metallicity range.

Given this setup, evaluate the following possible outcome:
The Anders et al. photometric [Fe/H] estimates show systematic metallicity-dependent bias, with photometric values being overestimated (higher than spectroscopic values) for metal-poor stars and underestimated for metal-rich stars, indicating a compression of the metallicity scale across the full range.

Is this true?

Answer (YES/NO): YES